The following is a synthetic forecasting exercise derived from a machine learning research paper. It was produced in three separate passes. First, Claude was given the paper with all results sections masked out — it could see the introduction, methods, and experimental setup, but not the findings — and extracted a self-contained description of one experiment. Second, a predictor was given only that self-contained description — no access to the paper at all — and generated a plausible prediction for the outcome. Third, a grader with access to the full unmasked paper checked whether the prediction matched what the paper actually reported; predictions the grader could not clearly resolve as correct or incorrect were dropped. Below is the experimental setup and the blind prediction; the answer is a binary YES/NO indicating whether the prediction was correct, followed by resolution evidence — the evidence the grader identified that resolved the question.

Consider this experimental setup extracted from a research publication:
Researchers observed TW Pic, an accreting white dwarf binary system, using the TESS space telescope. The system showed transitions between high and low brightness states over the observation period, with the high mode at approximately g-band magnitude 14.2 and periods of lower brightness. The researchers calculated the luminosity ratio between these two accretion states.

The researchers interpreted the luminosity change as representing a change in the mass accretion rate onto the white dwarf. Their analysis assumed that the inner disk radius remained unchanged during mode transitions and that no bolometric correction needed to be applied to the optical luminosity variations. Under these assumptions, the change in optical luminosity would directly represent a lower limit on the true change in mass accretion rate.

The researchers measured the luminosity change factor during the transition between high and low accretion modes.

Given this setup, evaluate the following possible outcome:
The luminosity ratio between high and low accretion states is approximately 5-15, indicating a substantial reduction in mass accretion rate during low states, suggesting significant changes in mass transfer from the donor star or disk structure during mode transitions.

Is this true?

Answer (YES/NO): NO